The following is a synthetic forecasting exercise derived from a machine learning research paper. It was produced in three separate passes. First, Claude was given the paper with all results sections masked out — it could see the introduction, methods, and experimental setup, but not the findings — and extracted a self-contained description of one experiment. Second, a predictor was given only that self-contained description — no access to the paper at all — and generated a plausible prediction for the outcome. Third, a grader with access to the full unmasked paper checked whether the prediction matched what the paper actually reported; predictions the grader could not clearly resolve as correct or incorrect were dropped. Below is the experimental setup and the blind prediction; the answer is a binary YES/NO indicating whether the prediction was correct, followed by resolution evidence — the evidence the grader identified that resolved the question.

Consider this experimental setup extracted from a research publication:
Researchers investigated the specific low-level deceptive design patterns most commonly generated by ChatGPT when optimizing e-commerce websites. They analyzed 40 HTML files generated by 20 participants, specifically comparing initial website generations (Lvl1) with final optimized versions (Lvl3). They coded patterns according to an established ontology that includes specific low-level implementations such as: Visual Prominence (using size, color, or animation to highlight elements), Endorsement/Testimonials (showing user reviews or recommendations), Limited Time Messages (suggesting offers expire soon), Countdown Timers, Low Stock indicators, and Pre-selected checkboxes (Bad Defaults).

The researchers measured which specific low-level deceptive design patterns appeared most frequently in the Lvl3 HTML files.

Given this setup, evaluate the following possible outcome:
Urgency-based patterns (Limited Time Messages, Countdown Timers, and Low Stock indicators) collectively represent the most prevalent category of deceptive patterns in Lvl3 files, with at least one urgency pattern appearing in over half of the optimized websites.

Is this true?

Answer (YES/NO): NO